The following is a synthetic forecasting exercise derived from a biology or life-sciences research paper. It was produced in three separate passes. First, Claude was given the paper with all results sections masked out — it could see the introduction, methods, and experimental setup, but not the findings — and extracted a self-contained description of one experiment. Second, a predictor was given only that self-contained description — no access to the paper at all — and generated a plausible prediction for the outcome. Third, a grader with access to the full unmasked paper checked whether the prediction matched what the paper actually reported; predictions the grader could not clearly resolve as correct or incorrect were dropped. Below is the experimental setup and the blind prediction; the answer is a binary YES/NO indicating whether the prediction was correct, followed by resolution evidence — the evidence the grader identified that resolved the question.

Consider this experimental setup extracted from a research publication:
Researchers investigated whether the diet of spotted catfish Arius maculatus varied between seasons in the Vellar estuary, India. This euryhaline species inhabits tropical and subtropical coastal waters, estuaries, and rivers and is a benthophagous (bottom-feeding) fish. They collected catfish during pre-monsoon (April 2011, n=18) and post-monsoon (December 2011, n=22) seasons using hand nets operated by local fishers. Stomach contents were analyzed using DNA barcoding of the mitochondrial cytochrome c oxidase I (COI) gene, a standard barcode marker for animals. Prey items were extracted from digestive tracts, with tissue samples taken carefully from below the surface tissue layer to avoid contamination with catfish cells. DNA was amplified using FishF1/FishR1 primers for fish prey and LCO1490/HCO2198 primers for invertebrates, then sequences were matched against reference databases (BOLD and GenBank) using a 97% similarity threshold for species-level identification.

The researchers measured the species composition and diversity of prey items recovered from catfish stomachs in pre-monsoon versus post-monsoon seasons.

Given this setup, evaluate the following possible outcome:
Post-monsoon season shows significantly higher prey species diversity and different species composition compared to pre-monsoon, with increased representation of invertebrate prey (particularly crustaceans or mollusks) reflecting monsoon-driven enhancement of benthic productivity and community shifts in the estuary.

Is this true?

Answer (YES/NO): NO